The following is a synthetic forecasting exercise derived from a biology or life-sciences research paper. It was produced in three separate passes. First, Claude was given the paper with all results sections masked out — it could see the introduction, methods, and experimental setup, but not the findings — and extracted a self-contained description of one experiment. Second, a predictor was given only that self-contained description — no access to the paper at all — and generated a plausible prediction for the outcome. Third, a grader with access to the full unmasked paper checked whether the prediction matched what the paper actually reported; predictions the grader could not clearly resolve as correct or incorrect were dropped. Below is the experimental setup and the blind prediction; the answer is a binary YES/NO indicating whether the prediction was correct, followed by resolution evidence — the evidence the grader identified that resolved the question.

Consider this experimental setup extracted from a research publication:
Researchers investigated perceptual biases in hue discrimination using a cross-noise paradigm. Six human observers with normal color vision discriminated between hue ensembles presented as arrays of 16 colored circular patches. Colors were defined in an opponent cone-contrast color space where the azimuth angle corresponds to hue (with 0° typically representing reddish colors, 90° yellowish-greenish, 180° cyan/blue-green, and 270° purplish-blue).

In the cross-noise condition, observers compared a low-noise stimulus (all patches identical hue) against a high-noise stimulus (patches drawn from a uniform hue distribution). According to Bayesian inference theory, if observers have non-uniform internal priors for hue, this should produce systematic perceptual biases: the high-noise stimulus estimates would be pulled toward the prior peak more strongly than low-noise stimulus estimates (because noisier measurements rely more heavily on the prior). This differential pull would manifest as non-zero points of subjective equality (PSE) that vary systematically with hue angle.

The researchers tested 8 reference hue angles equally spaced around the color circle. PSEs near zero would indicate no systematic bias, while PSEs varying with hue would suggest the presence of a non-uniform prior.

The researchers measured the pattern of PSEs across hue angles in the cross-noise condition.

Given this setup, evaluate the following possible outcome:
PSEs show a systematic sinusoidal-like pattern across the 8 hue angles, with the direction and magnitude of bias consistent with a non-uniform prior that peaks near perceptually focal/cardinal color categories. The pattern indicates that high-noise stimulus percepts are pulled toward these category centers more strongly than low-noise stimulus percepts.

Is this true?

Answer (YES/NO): NO